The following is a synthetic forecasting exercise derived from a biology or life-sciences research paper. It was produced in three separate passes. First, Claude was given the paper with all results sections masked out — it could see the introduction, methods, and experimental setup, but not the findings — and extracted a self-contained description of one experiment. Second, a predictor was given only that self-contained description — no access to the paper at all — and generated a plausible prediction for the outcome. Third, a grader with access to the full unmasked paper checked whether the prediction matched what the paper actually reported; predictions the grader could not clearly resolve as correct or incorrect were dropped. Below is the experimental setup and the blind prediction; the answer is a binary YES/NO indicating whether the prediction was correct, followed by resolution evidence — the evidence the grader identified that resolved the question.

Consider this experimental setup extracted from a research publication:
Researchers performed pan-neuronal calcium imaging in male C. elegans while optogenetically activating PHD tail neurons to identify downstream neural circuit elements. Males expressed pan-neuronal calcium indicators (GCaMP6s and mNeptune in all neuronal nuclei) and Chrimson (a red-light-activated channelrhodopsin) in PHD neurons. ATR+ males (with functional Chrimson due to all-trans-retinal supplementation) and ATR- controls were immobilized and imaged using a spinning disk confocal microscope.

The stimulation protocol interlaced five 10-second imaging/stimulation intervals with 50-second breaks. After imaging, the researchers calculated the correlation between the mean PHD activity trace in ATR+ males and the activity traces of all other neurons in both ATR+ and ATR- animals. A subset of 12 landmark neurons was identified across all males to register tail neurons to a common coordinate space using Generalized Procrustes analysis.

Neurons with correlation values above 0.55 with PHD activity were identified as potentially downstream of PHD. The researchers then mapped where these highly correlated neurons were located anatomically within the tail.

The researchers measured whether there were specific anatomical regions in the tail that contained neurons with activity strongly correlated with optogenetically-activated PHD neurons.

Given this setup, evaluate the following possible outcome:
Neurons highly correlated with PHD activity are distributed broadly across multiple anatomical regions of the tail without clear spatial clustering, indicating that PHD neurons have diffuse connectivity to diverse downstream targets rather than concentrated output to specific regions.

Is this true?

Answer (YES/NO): NO